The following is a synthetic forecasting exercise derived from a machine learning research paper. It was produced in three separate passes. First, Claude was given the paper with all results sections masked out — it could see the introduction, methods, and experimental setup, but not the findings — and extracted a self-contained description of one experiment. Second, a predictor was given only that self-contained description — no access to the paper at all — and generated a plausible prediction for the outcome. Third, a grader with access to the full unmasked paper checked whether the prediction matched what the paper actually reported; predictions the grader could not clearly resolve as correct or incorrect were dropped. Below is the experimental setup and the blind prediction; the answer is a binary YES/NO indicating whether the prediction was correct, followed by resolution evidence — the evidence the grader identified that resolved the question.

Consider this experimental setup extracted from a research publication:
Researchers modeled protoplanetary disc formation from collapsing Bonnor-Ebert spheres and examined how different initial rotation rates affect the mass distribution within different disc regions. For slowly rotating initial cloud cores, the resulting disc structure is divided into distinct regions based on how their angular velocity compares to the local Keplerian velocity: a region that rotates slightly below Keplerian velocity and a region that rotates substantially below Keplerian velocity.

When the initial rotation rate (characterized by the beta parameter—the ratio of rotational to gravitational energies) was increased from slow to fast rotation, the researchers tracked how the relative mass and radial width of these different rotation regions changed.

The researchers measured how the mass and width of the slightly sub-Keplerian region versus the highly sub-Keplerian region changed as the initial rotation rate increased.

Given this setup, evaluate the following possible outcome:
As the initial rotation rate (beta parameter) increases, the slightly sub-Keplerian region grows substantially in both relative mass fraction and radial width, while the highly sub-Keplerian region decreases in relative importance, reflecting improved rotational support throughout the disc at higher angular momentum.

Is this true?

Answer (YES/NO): NO